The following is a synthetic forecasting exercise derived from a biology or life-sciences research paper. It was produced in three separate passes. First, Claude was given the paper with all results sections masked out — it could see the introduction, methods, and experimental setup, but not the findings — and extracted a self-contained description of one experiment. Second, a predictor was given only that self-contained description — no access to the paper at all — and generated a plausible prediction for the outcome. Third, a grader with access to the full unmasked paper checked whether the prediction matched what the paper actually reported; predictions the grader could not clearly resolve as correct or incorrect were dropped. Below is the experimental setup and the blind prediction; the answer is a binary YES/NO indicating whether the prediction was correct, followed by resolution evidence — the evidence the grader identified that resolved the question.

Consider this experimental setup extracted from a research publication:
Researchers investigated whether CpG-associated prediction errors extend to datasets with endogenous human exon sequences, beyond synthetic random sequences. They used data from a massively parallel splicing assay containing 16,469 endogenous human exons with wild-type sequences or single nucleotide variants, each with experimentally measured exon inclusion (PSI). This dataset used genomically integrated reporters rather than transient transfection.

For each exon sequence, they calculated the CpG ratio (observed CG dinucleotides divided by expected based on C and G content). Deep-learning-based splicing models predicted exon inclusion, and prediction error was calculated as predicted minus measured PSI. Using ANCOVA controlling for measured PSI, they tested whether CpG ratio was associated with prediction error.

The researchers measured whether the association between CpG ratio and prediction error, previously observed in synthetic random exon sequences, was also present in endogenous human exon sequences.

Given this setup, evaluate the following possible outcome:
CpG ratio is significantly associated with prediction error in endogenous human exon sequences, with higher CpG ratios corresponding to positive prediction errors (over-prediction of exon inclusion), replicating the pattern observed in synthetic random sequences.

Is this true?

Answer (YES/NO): YES